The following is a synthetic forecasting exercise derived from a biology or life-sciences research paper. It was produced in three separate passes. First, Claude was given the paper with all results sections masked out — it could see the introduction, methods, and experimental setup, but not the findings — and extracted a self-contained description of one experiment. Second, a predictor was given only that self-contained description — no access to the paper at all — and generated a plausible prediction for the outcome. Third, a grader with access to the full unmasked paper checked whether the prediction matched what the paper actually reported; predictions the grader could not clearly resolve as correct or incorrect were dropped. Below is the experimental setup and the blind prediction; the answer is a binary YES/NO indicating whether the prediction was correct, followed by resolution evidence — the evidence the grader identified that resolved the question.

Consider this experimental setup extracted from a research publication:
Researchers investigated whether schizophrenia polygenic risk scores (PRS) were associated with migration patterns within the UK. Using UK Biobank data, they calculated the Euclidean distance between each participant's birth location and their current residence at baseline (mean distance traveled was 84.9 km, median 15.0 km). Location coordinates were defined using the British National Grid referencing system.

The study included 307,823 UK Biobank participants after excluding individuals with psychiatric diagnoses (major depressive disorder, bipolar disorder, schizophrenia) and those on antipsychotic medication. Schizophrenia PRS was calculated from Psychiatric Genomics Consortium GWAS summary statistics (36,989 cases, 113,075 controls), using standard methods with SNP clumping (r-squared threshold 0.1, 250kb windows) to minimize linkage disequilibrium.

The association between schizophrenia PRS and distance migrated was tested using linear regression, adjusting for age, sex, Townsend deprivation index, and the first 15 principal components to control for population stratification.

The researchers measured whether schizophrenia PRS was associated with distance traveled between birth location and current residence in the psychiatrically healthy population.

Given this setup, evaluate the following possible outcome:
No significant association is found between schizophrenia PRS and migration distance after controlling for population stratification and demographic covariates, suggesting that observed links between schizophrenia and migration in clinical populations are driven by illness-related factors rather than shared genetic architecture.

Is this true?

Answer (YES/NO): NO